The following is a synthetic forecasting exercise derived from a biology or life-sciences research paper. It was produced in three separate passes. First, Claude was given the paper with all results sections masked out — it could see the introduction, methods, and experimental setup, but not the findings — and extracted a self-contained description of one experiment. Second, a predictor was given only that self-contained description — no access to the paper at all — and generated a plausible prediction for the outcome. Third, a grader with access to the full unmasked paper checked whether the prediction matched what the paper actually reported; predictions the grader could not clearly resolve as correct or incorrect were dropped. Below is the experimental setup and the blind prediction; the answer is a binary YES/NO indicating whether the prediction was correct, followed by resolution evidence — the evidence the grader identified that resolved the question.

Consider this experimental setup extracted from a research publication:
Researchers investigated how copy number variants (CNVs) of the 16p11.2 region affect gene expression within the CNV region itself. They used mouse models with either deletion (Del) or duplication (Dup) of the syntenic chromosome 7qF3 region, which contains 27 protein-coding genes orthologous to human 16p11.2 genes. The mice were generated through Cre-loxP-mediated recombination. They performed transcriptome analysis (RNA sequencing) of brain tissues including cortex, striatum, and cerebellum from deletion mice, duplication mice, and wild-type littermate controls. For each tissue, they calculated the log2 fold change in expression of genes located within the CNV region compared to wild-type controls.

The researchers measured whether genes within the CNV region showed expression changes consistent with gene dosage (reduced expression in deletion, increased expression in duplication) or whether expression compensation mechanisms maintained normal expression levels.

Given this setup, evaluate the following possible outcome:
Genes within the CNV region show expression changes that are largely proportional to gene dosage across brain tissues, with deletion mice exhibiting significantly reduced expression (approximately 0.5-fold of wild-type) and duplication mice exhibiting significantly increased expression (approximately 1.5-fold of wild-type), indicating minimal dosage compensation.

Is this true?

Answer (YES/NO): YES